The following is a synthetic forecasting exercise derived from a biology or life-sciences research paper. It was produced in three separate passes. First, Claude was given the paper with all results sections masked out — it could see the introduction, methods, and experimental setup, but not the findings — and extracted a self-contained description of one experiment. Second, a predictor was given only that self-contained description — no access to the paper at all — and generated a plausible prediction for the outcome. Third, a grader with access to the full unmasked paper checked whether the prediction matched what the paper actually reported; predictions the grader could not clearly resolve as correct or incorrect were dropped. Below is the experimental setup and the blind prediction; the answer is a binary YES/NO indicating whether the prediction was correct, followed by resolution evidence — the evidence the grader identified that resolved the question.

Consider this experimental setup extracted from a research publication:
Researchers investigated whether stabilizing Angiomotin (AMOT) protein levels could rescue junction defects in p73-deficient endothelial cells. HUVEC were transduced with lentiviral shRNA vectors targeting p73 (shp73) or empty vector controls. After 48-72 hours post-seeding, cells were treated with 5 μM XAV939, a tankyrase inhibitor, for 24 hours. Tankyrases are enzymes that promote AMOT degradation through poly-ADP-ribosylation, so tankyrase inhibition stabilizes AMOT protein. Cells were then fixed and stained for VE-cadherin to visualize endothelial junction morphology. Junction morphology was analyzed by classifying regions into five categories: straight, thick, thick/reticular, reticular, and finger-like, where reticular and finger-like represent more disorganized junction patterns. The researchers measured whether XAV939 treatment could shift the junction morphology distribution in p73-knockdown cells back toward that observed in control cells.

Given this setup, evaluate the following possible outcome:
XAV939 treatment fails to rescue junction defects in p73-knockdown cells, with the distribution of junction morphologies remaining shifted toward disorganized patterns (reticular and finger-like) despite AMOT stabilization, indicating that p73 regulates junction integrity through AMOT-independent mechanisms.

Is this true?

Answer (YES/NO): NO